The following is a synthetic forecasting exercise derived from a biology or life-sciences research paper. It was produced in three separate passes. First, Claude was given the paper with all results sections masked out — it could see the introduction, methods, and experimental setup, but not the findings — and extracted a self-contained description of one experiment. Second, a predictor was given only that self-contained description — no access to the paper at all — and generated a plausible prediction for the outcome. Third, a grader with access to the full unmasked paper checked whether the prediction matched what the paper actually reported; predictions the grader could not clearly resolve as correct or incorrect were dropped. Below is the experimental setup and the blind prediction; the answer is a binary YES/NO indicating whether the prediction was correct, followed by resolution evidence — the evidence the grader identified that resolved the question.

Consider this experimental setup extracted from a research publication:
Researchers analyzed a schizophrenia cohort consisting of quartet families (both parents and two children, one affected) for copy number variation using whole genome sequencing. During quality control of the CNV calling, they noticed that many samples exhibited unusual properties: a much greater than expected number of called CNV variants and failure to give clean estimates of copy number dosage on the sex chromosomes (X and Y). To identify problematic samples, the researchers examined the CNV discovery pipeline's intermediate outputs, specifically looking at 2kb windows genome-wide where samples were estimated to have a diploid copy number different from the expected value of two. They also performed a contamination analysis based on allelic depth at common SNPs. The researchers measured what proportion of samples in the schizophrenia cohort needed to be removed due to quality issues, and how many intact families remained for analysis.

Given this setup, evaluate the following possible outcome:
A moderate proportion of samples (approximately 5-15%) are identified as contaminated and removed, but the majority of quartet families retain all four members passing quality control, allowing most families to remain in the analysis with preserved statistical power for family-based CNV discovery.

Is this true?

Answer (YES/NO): NO